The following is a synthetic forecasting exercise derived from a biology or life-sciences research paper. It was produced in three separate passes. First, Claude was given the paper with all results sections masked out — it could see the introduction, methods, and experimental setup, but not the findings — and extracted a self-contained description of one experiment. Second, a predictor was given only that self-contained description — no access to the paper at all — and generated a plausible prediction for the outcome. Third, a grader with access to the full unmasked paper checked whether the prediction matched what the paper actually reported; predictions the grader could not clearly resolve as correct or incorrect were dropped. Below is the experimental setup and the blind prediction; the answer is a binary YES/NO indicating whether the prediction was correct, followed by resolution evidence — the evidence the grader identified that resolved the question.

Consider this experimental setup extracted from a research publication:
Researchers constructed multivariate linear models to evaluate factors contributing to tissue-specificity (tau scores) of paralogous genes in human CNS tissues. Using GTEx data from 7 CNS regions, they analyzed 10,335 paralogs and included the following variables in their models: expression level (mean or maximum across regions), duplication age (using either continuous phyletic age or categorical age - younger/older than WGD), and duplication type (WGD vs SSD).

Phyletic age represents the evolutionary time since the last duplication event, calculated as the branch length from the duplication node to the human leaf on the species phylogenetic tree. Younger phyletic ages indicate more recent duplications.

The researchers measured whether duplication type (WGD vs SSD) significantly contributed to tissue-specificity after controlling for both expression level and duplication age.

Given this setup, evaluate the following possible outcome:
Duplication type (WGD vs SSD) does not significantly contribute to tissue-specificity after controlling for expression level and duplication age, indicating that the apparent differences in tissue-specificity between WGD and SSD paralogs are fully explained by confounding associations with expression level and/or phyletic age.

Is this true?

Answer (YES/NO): NO